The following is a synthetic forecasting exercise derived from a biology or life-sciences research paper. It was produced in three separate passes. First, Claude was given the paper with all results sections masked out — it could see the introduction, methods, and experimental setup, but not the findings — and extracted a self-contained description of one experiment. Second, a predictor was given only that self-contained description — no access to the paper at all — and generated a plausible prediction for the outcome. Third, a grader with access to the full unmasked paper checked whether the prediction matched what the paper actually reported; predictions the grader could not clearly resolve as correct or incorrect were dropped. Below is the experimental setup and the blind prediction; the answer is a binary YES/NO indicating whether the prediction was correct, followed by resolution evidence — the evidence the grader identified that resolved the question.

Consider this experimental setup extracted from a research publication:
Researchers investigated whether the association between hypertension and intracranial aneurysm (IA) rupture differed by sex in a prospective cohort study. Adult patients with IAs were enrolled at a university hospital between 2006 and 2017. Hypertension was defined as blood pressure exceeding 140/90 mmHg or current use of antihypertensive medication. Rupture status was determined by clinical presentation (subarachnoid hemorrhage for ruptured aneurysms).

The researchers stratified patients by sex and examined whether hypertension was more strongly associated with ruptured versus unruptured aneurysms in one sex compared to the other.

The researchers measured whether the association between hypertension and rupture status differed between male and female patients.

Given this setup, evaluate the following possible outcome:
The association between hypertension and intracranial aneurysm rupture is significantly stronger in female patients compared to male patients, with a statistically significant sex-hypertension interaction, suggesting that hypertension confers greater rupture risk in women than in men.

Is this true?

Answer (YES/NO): NO